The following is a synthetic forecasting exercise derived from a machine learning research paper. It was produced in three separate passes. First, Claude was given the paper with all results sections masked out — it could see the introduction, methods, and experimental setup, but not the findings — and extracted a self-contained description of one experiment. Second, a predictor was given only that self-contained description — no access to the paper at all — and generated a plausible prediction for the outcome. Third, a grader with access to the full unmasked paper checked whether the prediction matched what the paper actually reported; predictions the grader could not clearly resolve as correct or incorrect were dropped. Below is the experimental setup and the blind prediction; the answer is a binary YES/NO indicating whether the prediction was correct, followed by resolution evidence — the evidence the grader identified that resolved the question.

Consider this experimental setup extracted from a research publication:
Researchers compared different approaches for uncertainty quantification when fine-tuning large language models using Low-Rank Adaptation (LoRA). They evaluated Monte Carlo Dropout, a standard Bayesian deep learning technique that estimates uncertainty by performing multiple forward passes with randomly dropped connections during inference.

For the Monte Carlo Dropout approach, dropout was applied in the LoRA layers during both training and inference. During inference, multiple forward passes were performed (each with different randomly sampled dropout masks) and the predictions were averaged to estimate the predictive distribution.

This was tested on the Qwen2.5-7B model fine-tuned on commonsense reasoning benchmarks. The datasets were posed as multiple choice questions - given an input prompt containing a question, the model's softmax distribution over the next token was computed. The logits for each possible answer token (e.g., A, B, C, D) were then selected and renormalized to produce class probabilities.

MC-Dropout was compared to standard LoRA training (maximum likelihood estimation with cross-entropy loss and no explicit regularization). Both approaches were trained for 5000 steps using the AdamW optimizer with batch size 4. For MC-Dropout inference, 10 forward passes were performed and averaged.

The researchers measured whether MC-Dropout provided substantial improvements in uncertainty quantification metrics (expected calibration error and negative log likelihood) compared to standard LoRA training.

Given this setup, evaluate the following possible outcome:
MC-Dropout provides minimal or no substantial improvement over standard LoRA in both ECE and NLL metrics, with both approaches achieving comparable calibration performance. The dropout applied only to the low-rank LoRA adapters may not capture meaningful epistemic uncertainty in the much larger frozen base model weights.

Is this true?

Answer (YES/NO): YES